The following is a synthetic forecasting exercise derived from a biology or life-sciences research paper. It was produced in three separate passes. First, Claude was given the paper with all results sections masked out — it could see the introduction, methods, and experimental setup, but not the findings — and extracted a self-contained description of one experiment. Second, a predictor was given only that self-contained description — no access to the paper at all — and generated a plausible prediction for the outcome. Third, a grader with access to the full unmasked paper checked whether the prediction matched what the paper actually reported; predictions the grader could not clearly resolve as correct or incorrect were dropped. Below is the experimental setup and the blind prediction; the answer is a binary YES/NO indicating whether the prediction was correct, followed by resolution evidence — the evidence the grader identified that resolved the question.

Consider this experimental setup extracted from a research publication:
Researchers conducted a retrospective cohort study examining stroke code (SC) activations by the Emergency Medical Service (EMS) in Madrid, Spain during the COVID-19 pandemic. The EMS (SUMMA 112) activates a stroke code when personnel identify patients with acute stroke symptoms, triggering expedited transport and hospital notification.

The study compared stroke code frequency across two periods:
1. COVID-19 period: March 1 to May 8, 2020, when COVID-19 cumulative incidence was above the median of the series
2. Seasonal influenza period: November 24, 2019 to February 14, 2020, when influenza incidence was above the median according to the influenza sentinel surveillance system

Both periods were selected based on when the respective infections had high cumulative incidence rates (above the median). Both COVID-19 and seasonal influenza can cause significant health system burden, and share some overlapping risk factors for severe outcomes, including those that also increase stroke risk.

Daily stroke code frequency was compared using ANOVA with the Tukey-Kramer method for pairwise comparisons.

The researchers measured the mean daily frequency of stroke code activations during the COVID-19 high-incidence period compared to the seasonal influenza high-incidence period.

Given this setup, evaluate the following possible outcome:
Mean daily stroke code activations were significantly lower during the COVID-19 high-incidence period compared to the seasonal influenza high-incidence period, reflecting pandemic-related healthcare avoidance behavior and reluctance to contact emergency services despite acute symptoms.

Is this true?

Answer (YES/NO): YES